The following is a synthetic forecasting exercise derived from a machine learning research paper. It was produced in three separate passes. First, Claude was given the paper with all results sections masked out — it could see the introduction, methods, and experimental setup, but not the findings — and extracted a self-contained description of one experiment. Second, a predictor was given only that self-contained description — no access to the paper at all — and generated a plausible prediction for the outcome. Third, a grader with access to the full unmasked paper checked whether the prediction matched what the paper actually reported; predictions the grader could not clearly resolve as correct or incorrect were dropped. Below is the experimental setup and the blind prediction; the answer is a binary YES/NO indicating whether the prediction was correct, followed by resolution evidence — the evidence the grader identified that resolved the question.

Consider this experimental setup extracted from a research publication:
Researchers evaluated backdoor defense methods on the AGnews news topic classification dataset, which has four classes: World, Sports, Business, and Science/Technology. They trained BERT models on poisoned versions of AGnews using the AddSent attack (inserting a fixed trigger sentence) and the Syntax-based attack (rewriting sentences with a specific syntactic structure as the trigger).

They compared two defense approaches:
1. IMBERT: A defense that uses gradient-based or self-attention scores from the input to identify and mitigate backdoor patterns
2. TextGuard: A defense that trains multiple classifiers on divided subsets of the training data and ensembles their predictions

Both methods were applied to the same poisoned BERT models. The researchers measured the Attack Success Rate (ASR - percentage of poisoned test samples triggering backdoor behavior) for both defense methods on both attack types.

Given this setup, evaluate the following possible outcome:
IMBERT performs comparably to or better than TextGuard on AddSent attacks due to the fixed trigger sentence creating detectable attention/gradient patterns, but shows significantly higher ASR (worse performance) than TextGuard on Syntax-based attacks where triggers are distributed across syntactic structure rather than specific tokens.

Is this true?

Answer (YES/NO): NO